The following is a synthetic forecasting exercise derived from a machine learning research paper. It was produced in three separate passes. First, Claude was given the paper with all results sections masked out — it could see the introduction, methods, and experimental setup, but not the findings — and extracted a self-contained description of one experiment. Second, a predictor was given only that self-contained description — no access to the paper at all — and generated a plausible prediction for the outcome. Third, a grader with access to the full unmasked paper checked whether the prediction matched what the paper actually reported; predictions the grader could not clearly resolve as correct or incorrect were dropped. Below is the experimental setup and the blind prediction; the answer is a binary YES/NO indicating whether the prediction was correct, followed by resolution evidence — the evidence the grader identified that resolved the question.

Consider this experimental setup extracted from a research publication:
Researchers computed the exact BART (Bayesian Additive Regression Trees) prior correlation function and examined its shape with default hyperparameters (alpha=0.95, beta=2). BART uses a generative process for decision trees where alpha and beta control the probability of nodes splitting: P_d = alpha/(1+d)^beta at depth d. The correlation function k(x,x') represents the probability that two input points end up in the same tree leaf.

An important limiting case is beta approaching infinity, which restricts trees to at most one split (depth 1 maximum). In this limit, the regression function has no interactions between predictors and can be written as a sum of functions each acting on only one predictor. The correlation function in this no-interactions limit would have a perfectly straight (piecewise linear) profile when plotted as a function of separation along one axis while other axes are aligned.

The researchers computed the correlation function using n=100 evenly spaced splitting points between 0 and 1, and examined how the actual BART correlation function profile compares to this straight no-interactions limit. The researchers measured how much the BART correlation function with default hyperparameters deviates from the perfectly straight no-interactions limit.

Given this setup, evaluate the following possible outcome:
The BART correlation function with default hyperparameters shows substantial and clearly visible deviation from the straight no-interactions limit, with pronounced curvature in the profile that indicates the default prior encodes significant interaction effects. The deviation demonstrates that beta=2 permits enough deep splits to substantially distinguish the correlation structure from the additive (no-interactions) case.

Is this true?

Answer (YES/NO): NO